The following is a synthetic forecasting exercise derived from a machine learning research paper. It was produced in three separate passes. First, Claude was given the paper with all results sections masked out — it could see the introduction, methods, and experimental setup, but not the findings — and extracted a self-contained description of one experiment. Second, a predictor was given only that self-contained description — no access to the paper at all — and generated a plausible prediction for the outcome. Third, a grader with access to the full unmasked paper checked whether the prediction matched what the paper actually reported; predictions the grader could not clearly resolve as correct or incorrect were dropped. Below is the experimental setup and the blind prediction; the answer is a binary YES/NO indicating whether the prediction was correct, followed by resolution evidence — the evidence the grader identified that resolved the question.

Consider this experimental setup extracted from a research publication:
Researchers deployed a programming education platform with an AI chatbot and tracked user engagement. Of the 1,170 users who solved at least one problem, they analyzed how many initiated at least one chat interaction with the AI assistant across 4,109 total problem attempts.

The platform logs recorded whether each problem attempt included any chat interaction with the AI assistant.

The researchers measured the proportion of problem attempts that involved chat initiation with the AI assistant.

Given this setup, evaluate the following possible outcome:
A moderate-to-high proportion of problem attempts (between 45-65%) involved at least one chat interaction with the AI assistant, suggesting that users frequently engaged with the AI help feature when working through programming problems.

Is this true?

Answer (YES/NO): NO